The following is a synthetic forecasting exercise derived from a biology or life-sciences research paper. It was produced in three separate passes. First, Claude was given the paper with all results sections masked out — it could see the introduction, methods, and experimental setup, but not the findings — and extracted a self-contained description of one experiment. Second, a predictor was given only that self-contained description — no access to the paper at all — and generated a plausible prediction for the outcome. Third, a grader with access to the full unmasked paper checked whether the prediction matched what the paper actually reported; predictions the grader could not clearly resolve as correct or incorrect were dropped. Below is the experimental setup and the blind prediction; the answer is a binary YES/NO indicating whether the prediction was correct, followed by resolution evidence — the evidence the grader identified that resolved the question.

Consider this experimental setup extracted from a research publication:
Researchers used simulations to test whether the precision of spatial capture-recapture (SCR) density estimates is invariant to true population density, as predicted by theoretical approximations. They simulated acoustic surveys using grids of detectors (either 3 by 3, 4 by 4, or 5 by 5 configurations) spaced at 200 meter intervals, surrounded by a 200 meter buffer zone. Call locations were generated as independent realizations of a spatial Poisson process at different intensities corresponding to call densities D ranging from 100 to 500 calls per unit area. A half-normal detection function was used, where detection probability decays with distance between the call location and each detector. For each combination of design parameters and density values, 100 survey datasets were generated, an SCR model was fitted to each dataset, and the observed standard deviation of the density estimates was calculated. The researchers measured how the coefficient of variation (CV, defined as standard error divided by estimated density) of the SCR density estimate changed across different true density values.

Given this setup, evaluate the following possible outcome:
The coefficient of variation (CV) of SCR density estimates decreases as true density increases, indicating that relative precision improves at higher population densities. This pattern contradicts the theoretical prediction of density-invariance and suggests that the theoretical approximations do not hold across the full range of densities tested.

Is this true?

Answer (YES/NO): NO